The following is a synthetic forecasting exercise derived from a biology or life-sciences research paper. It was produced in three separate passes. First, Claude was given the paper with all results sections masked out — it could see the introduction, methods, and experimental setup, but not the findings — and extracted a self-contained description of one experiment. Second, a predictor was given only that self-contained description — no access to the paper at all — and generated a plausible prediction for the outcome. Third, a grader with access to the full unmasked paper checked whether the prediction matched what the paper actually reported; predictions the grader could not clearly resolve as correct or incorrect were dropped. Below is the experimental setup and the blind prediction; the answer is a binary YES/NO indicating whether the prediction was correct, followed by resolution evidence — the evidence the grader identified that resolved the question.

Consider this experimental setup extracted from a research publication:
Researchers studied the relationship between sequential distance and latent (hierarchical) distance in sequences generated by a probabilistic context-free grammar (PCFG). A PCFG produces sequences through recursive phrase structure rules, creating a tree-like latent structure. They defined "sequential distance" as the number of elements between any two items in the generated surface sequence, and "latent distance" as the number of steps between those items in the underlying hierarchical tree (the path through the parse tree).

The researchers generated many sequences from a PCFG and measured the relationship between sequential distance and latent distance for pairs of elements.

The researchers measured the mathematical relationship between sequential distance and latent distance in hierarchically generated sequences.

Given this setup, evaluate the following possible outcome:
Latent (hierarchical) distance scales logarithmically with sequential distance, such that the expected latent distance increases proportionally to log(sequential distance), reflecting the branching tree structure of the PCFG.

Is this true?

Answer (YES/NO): YES